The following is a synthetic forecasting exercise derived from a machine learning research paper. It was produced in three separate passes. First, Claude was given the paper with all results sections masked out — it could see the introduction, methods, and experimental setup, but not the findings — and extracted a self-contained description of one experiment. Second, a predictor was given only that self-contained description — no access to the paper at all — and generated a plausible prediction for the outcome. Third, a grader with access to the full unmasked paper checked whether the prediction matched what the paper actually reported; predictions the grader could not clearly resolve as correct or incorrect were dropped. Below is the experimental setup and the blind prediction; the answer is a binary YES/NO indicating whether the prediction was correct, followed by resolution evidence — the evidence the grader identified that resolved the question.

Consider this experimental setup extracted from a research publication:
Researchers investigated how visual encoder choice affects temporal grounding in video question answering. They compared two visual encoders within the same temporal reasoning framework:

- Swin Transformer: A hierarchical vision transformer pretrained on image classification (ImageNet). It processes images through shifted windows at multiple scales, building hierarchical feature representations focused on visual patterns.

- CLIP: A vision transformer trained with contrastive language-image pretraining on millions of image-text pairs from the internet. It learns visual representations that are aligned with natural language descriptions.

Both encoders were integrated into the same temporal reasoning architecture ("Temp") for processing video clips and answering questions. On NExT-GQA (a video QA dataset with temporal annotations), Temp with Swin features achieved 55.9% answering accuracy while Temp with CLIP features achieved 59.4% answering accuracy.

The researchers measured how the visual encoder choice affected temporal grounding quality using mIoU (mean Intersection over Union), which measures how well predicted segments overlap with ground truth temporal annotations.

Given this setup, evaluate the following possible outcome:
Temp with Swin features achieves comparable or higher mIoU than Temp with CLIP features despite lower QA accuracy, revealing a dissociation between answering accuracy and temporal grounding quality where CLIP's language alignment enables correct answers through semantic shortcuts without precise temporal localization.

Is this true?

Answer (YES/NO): NO